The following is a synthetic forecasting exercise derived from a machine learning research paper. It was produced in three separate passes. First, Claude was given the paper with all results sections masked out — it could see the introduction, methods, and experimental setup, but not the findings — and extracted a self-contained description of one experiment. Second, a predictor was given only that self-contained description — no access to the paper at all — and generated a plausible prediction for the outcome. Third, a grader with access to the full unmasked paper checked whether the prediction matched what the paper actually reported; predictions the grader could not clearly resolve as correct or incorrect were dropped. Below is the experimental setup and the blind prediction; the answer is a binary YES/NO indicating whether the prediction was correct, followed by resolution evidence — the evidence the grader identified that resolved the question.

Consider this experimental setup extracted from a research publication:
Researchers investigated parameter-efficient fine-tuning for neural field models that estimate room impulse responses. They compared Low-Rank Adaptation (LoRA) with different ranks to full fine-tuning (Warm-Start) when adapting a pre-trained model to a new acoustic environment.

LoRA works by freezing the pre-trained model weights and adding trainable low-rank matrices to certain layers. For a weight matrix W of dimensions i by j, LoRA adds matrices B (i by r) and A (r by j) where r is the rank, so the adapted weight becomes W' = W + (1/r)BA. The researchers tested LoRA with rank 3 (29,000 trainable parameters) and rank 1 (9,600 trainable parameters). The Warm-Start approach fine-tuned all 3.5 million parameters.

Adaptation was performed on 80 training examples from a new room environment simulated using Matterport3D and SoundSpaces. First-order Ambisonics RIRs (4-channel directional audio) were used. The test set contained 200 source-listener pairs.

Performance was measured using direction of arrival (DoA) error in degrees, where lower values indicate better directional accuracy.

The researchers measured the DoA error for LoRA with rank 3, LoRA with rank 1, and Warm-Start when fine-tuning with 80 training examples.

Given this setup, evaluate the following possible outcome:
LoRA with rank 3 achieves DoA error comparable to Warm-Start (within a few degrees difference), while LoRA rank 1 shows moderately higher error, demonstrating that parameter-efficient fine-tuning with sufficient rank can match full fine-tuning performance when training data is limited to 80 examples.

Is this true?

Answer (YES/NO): YES